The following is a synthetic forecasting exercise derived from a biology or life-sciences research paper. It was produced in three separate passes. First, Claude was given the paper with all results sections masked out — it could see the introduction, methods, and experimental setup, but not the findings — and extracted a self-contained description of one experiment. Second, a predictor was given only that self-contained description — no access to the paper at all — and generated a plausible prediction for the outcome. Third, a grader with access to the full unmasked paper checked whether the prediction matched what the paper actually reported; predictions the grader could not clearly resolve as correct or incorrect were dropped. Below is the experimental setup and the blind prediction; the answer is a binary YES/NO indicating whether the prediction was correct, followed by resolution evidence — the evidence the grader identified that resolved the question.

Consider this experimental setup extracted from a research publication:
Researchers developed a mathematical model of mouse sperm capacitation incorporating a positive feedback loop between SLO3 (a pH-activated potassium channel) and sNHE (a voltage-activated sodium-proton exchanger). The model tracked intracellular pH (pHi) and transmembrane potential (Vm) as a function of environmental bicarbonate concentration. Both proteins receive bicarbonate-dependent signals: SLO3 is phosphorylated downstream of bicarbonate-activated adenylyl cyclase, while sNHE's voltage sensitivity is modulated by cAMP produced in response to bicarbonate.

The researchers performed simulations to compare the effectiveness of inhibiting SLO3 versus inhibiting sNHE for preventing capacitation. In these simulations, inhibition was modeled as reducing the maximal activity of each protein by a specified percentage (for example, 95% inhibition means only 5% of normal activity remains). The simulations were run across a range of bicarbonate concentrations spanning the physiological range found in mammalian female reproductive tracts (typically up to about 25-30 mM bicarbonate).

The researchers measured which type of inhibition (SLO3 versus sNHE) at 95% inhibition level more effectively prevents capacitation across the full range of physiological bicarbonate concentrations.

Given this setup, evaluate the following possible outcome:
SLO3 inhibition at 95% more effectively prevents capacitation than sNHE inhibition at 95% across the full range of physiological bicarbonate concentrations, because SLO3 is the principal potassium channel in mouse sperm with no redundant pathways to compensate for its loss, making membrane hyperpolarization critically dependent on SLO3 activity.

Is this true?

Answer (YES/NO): YES